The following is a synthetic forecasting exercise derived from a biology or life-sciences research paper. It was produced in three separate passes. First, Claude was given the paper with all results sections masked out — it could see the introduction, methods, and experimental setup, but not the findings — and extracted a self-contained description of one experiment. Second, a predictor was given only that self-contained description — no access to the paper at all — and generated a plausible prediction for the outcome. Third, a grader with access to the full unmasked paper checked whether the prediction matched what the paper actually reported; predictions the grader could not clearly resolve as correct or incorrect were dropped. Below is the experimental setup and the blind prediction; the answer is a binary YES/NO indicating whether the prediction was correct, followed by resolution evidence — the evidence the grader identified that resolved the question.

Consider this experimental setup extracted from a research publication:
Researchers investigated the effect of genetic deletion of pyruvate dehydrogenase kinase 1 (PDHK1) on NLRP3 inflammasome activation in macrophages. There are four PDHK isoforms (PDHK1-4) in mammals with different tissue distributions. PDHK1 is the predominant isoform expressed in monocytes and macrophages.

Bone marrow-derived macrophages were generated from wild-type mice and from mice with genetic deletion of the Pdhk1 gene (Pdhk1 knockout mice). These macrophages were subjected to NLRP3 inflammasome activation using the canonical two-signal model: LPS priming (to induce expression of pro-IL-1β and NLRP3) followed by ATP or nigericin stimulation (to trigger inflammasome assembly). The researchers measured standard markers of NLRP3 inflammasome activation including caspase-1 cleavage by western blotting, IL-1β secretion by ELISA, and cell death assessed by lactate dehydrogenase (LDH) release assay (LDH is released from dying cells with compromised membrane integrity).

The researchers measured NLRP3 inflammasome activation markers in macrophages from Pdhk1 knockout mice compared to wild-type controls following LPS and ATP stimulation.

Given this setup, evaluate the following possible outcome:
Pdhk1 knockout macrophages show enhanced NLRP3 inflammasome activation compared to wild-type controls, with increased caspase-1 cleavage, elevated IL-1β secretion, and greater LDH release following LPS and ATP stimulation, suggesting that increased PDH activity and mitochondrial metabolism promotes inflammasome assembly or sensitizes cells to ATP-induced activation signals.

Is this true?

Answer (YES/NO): NO